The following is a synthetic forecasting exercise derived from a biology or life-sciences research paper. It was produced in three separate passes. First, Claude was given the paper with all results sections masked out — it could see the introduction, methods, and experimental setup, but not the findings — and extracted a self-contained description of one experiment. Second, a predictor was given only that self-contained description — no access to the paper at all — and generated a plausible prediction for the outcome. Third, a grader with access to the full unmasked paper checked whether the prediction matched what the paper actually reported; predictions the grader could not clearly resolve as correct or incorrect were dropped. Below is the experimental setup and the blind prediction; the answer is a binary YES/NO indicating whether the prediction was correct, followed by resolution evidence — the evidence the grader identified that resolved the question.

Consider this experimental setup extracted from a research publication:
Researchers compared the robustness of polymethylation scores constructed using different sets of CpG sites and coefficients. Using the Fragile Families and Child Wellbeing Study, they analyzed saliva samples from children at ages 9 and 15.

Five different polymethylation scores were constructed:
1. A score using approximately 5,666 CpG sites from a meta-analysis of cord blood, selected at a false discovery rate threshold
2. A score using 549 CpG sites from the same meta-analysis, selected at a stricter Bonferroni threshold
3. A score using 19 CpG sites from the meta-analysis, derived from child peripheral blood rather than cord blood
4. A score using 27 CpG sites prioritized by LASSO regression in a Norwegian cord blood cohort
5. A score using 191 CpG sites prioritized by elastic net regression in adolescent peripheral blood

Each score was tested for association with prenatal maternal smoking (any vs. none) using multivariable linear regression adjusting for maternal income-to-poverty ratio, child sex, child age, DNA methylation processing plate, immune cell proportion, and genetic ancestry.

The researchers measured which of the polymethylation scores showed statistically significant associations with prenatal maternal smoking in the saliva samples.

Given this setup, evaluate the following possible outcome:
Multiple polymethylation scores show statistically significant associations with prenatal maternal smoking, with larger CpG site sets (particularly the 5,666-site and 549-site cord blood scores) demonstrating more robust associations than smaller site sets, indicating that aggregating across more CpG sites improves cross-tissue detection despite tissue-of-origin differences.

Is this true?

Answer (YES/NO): NO